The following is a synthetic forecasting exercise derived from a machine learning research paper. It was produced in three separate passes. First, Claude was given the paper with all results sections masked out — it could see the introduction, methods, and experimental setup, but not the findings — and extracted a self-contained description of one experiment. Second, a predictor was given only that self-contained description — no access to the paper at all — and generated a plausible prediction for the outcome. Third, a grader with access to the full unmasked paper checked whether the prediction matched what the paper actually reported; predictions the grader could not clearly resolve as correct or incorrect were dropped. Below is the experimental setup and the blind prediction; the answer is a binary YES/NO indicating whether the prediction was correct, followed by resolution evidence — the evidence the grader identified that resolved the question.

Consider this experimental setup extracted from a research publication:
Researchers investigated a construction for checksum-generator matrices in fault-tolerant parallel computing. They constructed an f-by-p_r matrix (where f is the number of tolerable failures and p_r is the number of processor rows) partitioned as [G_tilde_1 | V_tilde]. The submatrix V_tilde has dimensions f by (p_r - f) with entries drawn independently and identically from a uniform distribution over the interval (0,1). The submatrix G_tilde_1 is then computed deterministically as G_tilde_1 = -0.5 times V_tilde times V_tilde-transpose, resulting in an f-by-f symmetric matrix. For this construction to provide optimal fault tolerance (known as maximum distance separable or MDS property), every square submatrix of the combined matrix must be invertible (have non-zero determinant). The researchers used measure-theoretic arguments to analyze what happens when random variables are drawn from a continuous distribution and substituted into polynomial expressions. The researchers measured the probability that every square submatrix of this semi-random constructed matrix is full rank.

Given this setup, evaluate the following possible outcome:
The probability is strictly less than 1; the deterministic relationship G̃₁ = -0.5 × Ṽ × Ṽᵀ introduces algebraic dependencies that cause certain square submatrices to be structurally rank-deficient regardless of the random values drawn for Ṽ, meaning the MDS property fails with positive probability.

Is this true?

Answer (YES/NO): NO